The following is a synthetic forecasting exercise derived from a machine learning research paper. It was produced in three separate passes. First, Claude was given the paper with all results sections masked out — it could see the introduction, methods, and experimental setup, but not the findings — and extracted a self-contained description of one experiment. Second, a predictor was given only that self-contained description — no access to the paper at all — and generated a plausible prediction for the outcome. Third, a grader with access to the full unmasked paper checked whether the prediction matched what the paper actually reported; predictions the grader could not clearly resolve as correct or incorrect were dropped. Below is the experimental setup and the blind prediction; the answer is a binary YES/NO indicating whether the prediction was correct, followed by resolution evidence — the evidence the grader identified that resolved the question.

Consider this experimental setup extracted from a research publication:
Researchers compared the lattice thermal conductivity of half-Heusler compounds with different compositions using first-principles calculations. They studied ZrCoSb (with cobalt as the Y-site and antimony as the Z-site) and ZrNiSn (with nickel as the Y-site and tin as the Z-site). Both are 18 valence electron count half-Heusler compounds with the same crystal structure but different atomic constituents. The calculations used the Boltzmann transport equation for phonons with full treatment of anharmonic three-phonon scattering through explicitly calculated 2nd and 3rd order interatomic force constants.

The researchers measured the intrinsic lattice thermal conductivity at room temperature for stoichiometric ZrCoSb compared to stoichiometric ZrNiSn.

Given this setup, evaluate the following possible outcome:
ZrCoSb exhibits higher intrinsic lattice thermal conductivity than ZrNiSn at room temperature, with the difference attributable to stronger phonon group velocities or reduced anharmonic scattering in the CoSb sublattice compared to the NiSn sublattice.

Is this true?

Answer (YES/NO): NO